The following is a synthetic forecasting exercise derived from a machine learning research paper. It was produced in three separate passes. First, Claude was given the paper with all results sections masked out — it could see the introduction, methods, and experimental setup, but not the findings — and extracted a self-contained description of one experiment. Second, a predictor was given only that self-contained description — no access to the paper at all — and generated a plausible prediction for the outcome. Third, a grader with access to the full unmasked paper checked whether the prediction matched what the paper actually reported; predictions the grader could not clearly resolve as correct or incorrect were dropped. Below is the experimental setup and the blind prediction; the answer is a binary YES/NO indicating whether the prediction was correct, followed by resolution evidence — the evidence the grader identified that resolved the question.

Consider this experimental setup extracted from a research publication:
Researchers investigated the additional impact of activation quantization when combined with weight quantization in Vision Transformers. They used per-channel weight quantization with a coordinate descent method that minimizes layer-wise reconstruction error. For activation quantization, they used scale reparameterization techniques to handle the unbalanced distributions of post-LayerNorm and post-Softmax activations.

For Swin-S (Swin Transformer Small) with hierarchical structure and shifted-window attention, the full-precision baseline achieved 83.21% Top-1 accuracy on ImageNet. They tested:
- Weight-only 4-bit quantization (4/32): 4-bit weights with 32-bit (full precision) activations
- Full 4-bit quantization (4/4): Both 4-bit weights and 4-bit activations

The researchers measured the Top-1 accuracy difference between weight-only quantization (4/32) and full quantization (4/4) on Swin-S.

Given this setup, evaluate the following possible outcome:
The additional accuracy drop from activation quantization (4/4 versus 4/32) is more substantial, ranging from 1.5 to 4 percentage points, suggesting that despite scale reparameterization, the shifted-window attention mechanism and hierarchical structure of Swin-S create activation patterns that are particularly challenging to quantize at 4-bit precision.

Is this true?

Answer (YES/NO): YES